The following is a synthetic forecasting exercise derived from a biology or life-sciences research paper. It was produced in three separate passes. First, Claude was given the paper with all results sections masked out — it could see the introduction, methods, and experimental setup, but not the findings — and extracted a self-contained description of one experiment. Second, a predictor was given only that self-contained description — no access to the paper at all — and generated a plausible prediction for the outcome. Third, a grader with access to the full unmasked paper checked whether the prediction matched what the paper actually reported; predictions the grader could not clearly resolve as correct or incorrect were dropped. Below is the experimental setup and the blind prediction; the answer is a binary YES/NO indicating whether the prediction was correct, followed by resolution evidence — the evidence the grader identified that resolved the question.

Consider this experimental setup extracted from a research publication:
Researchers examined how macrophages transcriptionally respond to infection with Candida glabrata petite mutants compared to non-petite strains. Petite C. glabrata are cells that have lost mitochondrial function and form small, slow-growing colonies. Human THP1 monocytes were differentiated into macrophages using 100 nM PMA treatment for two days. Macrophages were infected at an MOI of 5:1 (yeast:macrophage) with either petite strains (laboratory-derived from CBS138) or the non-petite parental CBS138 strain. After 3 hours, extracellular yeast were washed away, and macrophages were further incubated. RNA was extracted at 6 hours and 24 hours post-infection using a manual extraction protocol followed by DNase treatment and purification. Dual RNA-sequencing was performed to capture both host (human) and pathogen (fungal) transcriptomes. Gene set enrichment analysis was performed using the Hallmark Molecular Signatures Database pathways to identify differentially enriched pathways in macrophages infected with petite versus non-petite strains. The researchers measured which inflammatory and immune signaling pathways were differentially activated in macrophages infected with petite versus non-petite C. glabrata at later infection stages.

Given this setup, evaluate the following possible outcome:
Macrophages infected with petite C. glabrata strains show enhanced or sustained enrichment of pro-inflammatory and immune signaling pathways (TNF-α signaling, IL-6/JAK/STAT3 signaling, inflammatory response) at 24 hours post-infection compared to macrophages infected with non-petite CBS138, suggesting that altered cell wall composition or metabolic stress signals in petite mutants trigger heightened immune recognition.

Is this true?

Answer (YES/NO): YES